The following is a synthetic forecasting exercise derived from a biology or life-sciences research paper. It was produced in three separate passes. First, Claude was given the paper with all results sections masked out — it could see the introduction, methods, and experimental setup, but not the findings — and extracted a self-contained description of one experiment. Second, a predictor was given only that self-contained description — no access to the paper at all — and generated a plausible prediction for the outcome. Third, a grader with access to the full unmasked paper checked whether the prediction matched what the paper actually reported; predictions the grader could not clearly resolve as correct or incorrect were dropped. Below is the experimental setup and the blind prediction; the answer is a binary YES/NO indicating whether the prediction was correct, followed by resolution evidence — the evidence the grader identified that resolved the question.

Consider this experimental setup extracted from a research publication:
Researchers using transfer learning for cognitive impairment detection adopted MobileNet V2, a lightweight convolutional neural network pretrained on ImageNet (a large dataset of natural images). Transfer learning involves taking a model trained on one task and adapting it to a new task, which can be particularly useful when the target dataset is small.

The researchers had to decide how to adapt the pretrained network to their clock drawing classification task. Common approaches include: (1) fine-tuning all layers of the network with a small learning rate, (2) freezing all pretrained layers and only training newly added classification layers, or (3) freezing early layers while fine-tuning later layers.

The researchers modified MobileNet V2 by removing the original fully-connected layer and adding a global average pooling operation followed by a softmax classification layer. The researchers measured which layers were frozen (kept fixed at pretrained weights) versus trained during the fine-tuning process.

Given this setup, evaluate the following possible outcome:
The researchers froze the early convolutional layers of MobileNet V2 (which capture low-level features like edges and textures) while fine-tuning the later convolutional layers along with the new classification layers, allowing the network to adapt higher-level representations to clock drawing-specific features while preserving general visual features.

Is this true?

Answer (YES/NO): NO